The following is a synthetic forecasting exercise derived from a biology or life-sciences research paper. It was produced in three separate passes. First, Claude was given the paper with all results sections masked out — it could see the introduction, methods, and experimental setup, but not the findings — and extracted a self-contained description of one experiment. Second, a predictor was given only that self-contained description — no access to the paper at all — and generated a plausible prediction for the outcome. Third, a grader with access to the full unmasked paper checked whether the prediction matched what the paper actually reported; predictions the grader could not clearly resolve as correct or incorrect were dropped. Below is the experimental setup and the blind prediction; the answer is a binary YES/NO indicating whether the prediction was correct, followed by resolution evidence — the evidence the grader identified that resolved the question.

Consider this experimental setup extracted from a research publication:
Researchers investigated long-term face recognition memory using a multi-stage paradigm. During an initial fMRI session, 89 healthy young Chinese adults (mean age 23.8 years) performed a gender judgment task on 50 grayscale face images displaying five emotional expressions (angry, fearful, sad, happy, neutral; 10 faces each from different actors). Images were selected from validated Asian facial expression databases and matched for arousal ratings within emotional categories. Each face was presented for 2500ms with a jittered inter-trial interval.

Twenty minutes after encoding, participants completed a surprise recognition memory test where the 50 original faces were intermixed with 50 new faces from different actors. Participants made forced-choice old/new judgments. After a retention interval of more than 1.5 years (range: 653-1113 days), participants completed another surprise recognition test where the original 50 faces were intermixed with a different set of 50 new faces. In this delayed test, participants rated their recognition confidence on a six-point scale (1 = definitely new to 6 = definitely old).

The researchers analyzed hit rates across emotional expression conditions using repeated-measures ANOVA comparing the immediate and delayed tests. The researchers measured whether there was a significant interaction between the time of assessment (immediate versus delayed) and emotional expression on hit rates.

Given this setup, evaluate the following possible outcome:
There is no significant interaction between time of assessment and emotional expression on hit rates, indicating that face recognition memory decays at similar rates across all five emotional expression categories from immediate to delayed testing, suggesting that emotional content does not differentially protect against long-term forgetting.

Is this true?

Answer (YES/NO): NO